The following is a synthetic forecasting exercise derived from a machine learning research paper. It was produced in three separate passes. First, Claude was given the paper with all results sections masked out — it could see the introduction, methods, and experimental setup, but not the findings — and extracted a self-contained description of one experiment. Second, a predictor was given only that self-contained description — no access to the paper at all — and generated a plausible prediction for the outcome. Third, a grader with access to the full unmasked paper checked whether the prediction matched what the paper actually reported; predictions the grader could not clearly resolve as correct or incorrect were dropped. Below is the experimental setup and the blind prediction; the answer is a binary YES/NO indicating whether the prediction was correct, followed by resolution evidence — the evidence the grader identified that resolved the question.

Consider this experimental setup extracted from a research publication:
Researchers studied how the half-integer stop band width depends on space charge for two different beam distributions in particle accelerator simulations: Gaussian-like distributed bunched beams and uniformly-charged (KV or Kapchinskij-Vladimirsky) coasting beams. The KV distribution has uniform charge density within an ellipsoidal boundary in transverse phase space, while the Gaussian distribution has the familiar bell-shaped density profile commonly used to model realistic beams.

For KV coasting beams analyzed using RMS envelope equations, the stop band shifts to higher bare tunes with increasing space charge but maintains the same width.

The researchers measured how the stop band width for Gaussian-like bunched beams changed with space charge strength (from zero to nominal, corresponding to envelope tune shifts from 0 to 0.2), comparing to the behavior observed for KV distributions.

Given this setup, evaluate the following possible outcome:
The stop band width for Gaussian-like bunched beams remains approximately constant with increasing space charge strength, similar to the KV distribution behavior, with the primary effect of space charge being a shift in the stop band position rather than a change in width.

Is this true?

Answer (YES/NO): NO